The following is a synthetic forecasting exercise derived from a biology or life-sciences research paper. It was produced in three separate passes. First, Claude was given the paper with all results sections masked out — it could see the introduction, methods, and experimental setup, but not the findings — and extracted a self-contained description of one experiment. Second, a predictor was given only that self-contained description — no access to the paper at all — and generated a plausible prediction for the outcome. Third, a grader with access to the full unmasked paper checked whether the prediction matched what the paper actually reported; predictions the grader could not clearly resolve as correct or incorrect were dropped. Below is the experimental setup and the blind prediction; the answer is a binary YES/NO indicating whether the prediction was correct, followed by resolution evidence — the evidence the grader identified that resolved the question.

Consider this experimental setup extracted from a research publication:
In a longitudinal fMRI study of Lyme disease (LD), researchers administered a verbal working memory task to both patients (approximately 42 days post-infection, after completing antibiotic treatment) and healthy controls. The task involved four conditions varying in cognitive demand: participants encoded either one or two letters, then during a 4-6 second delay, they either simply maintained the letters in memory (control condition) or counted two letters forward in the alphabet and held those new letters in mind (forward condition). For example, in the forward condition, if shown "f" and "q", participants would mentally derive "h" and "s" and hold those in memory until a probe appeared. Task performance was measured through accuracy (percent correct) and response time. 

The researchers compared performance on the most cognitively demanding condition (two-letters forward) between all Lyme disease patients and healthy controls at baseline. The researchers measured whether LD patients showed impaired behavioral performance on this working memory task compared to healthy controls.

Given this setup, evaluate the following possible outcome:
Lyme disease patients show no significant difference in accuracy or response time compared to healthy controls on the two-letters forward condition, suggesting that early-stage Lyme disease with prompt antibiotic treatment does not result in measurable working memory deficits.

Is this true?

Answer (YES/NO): YES